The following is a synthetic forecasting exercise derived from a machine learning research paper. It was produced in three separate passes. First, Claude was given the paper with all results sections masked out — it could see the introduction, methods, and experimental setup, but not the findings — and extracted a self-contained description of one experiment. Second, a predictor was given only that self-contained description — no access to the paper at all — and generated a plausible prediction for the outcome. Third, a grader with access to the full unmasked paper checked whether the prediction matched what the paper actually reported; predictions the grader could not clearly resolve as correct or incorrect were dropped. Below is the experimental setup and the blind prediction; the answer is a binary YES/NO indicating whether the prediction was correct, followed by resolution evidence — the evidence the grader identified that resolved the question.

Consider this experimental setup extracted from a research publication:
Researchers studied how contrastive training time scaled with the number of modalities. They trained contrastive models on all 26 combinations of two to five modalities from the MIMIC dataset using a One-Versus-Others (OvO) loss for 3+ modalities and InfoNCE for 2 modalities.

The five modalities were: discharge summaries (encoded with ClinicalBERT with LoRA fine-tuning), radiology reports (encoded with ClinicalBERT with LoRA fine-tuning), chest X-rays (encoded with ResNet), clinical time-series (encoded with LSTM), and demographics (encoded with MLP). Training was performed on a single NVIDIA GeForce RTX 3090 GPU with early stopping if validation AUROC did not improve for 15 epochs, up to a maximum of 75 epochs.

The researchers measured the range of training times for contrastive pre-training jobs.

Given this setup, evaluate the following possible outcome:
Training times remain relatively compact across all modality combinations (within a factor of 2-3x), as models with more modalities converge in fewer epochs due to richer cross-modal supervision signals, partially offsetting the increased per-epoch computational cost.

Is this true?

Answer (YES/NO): NO